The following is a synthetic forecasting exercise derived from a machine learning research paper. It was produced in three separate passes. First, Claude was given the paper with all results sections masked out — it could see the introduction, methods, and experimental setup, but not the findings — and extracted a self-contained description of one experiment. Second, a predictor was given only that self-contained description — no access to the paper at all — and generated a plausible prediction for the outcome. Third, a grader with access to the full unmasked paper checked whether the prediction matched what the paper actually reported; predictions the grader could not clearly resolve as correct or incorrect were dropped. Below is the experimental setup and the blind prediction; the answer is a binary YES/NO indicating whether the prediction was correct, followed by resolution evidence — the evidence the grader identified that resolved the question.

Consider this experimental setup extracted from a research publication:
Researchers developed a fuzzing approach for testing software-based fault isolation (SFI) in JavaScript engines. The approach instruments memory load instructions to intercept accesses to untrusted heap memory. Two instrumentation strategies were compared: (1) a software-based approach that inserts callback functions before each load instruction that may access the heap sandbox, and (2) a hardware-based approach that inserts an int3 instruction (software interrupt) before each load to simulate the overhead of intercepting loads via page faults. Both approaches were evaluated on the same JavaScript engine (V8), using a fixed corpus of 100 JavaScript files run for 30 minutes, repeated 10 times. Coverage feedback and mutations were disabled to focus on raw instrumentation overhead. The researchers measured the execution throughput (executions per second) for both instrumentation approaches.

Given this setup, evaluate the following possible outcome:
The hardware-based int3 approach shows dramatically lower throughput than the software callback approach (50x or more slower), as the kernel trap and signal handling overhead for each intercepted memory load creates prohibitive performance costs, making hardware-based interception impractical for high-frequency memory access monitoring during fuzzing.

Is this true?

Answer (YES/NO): NO